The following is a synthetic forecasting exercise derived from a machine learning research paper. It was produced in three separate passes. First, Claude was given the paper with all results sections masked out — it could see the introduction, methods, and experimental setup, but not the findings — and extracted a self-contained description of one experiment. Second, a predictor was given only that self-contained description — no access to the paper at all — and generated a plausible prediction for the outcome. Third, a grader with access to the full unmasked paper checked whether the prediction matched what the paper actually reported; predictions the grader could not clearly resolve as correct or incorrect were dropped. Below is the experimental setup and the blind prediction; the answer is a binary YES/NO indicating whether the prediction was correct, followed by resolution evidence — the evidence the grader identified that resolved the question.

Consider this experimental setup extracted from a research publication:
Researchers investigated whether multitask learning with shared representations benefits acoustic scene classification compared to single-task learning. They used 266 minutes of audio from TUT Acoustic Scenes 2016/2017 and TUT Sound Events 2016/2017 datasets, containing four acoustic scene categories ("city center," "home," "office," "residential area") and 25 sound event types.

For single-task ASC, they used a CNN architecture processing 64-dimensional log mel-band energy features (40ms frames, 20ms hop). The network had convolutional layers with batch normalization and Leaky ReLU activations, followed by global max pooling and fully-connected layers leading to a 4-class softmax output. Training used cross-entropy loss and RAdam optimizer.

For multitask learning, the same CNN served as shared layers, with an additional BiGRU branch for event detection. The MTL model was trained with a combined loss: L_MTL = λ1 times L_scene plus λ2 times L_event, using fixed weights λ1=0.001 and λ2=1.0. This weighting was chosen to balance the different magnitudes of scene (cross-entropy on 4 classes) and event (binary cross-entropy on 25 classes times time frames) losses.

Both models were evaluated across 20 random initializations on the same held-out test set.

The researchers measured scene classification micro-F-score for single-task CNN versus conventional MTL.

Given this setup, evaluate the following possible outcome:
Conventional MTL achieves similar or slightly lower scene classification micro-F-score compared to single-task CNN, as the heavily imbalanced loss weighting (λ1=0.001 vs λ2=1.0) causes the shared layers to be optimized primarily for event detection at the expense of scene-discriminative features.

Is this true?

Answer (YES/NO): NO